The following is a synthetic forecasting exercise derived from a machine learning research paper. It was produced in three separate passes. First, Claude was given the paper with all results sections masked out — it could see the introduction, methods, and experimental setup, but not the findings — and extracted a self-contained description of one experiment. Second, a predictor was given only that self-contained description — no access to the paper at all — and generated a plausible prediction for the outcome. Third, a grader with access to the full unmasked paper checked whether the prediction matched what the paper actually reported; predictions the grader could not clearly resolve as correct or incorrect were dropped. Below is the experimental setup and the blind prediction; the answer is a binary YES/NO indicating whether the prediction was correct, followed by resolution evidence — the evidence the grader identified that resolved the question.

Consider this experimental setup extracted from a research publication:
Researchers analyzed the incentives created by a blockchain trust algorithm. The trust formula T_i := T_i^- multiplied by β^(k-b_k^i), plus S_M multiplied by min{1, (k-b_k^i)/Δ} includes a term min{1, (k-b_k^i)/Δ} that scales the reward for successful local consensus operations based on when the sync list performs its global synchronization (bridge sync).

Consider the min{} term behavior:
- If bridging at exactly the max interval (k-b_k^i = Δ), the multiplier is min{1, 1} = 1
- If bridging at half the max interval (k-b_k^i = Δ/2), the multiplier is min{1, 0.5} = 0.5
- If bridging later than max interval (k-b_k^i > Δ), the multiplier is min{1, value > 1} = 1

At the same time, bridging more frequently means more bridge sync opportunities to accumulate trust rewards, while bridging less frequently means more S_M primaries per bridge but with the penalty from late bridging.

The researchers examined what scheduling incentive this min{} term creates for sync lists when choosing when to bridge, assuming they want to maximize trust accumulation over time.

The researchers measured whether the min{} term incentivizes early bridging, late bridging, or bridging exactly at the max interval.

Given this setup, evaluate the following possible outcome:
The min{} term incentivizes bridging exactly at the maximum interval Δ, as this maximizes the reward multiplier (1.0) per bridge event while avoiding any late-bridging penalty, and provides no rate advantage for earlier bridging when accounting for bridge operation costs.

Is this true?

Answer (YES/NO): YES